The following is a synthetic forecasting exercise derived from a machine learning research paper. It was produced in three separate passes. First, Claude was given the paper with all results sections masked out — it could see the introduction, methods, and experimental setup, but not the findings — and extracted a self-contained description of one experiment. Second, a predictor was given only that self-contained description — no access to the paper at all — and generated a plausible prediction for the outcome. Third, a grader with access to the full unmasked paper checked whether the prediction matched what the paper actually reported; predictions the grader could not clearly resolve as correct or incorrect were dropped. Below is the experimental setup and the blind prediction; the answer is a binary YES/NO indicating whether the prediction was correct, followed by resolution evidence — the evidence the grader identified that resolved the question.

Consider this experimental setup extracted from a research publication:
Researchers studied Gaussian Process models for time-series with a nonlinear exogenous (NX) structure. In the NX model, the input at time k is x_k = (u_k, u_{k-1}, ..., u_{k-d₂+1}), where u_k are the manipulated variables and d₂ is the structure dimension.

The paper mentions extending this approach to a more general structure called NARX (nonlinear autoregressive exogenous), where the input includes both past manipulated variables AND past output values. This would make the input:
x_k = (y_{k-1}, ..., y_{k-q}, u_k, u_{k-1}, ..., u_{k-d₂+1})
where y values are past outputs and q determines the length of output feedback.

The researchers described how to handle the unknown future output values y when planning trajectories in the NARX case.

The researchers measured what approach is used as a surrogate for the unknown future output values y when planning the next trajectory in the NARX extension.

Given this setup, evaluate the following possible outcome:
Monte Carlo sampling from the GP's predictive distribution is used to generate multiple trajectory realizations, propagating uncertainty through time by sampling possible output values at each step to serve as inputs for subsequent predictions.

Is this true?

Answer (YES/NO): NO